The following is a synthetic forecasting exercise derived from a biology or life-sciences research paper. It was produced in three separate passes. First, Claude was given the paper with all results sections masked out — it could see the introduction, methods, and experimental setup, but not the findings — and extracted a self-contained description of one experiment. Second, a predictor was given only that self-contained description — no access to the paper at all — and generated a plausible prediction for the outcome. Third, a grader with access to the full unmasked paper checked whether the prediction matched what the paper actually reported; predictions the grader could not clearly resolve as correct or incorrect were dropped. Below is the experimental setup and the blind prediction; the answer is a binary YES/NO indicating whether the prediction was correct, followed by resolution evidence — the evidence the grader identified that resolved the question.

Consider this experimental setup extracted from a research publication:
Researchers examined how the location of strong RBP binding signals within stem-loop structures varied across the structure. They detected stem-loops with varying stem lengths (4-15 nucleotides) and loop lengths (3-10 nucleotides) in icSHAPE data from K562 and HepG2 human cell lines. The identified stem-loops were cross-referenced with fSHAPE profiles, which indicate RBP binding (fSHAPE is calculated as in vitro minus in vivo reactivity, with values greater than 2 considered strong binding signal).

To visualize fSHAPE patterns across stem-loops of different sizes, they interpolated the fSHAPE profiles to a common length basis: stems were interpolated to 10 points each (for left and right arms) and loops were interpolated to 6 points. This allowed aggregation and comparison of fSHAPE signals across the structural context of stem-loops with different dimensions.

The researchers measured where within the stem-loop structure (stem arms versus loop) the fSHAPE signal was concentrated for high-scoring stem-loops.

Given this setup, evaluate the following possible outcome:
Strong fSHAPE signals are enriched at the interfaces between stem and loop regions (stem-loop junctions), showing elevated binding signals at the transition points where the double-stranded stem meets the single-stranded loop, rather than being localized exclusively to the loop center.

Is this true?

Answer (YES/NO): NO